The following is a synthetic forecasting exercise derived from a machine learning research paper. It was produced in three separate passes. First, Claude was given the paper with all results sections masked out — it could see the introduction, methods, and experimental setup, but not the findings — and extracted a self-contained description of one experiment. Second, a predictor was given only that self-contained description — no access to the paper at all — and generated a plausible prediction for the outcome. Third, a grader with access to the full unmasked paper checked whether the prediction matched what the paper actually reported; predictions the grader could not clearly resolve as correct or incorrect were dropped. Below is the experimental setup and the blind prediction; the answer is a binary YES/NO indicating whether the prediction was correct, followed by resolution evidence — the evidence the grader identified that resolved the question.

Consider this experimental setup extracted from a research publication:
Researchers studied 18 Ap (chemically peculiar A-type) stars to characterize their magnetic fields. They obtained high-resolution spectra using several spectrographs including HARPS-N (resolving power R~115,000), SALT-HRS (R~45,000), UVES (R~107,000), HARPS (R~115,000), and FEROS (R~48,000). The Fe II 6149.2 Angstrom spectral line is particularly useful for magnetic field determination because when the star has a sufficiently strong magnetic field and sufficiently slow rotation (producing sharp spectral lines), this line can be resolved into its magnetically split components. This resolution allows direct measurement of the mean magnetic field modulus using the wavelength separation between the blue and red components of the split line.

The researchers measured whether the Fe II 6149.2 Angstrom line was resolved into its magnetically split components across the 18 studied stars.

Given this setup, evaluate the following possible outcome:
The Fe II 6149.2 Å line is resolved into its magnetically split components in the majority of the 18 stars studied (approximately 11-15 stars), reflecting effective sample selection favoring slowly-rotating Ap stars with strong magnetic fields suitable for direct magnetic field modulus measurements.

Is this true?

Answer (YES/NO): YES